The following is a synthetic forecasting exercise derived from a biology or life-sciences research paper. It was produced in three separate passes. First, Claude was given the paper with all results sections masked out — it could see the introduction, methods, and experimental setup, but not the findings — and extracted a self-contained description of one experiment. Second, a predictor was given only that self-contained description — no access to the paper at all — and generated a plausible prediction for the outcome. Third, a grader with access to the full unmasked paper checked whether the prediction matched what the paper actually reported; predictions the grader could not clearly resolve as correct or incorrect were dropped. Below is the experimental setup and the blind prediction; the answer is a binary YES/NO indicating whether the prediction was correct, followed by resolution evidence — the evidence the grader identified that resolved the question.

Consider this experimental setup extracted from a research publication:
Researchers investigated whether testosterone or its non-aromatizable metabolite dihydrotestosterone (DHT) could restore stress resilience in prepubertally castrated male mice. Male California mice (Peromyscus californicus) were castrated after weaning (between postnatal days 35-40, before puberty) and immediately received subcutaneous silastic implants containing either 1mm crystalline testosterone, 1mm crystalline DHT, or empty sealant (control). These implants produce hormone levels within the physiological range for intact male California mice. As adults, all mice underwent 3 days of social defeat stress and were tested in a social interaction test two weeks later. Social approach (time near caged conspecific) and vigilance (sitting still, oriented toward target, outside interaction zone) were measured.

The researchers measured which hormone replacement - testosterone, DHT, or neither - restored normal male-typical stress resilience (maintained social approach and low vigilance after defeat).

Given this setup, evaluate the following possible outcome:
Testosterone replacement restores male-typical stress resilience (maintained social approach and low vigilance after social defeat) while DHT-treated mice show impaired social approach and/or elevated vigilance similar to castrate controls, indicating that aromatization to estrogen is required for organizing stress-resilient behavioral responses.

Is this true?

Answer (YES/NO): NO